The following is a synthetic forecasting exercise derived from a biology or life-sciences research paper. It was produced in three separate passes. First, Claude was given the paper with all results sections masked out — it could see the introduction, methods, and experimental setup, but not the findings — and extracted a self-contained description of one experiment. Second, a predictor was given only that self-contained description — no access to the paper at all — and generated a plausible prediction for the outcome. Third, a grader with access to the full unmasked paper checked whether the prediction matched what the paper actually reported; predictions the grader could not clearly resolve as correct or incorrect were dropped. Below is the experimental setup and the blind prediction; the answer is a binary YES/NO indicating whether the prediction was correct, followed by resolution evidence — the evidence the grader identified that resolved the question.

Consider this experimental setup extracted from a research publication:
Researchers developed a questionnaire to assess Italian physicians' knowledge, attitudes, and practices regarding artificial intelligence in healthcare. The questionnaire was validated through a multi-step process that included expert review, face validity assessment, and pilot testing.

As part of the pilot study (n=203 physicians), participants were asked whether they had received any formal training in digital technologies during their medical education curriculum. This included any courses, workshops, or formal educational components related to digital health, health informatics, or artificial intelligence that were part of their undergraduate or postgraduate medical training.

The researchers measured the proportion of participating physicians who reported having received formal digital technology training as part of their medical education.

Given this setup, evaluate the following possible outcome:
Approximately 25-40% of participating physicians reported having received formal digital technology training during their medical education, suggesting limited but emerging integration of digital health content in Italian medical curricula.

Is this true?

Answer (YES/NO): NO